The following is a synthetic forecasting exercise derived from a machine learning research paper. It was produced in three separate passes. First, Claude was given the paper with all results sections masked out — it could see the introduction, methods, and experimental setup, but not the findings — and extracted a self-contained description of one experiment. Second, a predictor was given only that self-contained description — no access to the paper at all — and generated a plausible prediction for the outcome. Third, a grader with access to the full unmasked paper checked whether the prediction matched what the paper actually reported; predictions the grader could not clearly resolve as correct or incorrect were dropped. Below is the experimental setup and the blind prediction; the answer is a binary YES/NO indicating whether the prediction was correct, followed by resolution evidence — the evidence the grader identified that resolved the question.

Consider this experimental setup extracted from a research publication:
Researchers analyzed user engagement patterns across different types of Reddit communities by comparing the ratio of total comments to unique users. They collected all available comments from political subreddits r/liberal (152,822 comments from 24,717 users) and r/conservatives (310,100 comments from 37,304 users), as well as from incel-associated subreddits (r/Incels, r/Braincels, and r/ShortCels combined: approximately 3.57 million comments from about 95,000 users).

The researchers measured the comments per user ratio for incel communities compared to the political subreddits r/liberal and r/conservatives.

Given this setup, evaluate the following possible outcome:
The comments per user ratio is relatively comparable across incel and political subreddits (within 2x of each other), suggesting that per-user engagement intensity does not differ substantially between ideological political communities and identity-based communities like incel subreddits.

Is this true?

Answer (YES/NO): NO